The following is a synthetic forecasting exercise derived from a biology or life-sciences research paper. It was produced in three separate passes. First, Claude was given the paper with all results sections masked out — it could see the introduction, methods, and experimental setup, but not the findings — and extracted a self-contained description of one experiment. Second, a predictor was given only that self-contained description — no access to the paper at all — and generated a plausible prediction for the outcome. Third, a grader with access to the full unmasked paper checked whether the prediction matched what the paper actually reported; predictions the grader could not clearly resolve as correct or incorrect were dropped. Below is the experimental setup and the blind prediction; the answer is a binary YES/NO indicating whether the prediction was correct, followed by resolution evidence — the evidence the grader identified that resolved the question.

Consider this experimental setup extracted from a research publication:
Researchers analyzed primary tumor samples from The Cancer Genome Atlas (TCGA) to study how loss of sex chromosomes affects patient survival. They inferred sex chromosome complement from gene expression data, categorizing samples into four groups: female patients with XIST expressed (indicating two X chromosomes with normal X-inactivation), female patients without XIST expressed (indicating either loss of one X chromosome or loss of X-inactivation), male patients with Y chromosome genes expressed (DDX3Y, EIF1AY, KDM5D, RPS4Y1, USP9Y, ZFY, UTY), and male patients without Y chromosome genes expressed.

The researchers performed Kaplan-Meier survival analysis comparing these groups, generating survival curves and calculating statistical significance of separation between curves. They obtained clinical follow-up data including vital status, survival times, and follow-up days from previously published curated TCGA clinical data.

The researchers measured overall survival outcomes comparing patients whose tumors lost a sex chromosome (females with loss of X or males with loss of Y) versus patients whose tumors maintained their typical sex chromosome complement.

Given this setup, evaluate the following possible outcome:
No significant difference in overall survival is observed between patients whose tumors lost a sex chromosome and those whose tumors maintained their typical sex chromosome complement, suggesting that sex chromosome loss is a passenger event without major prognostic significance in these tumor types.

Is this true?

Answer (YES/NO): NO